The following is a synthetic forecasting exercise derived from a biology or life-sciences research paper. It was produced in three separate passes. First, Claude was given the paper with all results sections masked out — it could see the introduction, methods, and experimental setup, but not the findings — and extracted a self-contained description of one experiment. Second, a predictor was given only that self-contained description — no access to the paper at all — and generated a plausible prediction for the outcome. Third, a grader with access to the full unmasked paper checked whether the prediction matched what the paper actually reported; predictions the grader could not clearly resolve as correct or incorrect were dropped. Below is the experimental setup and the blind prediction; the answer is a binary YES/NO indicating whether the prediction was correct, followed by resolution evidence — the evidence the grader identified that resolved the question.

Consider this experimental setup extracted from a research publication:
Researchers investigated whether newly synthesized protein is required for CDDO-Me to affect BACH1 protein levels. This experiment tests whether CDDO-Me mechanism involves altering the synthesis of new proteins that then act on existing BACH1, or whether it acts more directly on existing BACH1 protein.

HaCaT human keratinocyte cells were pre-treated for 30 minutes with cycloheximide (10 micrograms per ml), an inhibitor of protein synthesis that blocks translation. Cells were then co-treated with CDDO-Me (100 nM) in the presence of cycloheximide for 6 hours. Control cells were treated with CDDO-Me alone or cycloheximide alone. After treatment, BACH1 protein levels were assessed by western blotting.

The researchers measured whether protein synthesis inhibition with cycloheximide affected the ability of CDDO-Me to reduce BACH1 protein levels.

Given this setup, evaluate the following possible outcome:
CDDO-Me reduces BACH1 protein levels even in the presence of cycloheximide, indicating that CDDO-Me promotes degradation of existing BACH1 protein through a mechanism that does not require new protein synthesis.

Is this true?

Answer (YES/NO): NO